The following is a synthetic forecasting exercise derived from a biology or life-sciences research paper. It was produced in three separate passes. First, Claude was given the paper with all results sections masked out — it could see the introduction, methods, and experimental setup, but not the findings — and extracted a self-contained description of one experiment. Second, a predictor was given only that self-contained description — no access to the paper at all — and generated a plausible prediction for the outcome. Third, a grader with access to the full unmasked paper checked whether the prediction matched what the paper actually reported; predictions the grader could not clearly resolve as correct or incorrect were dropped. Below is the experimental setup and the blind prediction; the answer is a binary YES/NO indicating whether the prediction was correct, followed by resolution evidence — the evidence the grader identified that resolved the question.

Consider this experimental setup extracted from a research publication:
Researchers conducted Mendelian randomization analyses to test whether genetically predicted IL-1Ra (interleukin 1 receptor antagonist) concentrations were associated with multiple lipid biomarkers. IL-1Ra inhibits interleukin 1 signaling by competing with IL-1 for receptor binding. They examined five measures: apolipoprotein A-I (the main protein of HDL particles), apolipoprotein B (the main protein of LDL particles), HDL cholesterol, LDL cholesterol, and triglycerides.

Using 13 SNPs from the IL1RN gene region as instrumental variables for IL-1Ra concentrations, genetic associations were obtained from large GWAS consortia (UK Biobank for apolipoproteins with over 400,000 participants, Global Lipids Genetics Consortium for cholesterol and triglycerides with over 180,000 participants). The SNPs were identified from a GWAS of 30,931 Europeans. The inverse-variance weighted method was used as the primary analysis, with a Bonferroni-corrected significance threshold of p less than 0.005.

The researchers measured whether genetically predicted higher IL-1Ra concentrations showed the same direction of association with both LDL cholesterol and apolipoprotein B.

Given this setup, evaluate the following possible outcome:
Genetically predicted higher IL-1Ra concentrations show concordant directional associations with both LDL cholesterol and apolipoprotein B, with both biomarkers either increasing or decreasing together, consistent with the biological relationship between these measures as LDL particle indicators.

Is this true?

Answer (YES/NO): YES